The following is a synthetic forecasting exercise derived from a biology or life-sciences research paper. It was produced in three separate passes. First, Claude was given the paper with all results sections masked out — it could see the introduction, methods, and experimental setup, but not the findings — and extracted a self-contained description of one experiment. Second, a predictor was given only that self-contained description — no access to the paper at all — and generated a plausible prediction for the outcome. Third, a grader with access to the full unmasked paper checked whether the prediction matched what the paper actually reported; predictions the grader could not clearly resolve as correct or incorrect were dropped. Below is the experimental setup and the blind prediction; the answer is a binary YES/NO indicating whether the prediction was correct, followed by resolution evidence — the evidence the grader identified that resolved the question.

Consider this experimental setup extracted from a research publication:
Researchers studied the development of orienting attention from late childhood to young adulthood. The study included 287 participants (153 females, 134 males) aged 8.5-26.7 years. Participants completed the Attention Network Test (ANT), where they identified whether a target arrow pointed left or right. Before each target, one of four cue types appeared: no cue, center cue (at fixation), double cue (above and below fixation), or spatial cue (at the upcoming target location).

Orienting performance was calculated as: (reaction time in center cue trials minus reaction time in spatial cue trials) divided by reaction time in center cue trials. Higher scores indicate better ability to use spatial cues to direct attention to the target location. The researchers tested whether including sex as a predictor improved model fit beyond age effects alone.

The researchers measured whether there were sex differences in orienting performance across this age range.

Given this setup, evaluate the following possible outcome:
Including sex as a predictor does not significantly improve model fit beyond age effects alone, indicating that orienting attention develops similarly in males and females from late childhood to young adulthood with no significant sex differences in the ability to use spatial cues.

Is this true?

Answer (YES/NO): NO